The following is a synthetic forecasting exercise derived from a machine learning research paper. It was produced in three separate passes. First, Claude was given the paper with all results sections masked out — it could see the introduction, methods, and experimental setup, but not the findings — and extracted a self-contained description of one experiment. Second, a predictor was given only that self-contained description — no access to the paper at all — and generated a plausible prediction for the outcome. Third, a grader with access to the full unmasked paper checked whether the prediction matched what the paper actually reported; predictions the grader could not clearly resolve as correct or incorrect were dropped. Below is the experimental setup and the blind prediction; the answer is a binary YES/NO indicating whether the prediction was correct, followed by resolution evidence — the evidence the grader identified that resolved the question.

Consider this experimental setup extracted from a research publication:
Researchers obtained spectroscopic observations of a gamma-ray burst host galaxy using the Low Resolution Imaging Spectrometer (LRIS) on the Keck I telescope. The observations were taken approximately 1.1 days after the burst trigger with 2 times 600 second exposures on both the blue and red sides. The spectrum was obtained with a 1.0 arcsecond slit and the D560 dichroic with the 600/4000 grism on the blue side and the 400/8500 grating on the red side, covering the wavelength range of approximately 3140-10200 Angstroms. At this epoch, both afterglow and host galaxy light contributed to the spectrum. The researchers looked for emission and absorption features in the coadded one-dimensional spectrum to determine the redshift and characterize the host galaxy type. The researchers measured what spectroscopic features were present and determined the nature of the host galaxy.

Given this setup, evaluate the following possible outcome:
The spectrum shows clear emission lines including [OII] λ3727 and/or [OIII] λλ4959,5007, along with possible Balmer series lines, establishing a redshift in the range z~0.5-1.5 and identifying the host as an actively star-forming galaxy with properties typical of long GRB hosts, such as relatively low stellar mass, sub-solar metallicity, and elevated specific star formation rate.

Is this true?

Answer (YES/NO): NO